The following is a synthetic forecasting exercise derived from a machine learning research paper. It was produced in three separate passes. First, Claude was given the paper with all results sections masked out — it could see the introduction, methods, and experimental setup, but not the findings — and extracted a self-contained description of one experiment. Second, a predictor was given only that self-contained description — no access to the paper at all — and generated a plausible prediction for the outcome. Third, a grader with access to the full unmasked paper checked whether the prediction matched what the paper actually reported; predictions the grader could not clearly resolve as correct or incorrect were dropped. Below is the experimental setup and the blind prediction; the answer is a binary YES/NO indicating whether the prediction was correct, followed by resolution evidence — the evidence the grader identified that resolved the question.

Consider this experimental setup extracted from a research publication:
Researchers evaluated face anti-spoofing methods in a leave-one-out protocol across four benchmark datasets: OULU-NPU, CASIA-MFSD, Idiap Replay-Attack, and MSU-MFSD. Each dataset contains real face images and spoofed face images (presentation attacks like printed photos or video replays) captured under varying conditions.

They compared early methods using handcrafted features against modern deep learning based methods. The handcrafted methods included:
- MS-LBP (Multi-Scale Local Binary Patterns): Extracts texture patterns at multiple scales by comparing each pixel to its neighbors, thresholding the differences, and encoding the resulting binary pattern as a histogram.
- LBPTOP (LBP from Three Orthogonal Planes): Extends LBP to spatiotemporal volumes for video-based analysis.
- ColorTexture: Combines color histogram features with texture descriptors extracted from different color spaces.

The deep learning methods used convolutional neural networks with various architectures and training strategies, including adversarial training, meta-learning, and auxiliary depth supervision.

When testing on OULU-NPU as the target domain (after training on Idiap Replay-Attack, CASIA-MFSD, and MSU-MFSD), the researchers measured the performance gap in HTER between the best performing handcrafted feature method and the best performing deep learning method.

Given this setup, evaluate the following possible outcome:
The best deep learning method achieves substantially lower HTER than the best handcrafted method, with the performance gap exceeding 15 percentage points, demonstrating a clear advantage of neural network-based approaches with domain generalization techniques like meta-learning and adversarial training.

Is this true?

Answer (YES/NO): YES